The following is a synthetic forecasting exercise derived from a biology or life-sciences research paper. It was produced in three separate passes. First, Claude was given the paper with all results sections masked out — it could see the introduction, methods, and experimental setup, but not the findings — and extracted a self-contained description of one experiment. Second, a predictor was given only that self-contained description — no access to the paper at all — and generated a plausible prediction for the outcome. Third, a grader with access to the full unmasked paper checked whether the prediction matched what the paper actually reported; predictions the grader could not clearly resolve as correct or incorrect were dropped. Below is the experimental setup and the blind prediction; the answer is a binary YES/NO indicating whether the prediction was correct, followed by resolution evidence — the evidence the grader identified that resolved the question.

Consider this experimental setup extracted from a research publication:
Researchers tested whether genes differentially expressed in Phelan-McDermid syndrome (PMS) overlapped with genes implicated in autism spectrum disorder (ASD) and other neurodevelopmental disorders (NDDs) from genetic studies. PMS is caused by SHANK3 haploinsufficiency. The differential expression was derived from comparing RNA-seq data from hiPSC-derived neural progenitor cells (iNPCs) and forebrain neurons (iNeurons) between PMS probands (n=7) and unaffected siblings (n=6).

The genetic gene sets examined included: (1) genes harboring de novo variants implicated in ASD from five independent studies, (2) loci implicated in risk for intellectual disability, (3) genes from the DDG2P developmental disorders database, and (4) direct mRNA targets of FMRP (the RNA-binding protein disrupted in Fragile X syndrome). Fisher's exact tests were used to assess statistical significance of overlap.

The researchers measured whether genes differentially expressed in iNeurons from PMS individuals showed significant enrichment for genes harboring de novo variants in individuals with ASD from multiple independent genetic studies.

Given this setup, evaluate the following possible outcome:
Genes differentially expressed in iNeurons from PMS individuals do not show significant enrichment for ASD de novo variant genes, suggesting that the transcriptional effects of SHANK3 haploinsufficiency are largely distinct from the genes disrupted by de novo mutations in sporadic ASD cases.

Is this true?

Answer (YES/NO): YES